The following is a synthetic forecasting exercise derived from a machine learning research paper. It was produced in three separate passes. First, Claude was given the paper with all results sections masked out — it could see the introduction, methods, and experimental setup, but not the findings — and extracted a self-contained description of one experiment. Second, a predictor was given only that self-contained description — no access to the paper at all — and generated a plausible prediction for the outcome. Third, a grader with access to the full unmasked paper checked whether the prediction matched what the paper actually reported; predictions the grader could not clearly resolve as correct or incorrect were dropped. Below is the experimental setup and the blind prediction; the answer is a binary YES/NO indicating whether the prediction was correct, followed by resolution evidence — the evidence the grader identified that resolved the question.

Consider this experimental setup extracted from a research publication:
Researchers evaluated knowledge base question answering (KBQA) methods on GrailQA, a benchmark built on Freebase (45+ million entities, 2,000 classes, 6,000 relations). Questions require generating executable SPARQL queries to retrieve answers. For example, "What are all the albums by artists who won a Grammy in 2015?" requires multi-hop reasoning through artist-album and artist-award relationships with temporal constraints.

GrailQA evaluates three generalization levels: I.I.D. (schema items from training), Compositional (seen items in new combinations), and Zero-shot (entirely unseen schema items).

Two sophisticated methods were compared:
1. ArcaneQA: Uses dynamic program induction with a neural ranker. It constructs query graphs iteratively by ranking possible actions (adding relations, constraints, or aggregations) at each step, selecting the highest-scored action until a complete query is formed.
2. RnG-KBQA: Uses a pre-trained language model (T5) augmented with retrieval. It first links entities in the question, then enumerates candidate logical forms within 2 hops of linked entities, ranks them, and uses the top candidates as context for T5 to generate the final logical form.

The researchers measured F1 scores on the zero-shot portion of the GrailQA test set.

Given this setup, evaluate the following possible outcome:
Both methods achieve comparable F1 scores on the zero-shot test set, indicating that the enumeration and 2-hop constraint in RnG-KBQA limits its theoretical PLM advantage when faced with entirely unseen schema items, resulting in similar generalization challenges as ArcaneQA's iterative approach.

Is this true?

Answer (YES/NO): NO